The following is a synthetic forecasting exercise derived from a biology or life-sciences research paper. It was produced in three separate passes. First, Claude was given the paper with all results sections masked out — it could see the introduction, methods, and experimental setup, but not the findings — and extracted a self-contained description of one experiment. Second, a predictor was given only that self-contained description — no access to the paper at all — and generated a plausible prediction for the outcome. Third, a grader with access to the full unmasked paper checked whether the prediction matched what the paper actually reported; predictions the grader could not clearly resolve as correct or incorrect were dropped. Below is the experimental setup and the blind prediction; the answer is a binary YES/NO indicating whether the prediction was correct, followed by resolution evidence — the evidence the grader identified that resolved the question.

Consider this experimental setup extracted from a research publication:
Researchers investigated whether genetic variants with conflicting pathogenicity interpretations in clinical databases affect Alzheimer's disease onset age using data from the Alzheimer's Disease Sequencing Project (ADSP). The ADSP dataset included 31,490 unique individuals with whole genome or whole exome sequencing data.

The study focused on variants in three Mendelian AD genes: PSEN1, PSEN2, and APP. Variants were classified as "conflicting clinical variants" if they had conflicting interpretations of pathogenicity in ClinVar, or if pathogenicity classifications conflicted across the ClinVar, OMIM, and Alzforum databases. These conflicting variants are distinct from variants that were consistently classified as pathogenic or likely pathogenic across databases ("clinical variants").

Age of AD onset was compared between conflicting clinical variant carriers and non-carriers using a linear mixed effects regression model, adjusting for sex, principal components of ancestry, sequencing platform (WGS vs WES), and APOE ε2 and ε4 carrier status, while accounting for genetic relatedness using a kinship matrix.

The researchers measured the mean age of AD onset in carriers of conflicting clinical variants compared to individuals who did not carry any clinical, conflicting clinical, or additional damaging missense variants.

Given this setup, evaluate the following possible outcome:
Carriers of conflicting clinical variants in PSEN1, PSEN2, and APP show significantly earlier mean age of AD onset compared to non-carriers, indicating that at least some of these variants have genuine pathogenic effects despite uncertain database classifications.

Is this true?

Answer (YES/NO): NO